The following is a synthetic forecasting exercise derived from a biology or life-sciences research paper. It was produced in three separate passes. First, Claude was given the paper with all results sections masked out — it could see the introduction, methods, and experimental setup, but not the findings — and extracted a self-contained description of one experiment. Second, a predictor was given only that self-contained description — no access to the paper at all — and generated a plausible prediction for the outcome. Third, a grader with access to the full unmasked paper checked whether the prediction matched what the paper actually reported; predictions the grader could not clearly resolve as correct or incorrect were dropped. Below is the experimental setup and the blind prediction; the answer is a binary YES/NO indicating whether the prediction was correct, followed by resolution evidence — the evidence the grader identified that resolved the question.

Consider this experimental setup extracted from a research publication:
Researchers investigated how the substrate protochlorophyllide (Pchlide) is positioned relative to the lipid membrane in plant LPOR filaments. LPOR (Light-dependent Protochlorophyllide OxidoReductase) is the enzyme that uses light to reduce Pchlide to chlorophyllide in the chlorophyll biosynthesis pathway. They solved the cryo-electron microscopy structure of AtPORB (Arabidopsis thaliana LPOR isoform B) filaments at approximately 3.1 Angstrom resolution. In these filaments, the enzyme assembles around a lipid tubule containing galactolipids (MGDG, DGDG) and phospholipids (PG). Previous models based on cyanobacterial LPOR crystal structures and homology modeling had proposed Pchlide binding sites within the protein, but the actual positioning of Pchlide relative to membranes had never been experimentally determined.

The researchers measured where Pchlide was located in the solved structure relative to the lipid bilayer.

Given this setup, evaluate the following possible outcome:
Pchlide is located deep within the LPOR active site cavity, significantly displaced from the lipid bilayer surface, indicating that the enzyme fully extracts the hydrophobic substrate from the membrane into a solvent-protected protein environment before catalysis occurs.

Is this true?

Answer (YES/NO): NO